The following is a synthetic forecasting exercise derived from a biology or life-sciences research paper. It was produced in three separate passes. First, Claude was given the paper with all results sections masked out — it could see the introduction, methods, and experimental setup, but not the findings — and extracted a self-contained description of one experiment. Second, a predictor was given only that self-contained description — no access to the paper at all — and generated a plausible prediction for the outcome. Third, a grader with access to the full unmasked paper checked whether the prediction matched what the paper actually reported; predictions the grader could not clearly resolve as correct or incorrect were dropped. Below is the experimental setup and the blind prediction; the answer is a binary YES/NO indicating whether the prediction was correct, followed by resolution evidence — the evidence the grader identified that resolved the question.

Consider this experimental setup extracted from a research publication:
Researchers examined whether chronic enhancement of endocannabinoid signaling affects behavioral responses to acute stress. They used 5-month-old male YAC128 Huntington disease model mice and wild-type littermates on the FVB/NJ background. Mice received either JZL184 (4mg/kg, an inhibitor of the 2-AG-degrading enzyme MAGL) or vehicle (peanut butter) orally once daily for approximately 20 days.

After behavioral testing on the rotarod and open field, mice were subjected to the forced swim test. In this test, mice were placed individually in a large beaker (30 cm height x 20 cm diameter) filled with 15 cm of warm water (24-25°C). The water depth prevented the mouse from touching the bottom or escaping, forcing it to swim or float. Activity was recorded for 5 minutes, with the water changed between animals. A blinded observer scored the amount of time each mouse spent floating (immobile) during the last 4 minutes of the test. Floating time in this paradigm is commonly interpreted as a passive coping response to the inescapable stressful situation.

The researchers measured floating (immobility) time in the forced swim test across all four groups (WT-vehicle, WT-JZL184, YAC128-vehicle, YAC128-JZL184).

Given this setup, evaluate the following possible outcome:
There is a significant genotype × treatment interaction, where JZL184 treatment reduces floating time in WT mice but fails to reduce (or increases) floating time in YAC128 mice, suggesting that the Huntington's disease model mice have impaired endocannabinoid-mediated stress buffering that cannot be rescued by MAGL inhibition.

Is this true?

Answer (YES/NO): NO